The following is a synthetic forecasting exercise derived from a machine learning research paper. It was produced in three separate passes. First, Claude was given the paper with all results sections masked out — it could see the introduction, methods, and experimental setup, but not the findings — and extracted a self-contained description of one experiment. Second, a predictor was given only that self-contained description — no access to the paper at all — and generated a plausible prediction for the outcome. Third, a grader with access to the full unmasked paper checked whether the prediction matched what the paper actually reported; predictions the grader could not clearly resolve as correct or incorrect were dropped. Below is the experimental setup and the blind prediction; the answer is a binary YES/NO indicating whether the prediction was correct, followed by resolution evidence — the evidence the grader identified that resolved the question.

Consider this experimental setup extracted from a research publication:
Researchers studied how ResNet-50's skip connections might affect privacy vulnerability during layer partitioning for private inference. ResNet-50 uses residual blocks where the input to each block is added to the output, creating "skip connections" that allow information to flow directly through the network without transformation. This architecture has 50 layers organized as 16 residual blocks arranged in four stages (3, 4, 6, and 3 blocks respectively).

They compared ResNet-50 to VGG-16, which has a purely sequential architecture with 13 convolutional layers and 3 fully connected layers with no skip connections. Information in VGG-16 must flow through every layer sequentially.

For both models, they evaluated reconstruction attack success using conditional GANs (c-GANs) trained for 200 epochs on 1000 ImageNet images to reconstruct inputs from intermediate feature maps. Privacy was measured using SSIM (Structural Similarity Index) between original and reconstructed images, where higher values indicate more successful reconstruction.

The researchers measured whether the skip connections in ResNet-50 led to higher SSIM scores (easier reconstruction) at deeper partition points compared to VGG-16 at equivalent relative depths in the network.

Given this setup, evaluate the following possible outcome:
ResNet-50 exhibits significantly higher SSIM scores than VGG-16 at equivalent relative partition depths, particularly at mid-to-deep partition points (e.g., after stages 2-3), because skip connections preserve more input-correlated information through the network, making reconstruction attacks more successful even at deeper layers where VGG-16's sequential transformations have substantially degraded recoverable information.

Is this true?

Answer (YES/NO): NO